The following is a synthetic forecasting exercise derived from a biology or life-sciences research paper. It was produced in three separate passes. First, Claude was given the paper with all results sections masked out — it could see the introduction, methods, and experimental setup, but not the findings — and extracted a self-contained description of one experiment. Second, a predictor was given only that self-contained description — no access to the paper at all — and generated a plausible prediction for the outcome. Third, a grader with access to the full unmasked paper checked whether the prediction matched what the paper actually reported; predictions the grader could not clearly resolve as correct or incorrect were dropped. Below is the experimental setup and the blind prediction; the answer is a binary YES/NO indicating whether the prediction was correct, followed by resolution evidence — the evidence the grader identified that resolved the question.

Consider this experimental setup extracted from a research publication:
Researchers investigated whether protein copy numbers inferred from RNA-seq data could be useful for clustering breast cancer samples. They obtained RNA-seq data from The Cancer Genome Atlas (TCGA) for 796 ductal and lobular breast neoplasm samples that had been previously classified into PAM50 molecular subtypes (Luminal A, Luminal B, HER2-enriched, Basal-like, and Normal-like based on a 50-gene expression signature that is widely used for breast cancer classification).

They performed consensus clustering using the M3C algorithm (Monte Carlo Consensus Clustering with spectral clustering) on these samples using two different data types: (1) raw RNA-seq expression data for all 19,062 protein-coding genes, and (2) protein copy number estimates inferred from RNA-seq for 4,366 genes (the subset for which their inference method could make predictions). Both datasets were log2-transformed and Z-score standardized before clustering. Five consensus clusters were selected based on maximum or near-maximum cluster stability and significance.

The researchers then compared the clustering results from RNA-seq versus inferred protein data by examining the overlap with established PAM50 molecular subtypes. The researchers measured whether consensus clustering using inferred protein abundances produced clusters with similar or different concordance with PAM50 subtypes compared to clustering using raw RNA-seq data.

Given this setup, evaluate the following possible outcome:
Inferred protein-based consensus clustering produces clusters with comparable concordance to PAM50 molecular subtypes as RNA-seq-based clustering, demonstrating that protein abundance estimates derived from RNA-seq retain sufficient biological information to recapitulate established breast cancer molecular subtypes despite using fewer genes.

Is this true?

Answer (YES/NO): NO